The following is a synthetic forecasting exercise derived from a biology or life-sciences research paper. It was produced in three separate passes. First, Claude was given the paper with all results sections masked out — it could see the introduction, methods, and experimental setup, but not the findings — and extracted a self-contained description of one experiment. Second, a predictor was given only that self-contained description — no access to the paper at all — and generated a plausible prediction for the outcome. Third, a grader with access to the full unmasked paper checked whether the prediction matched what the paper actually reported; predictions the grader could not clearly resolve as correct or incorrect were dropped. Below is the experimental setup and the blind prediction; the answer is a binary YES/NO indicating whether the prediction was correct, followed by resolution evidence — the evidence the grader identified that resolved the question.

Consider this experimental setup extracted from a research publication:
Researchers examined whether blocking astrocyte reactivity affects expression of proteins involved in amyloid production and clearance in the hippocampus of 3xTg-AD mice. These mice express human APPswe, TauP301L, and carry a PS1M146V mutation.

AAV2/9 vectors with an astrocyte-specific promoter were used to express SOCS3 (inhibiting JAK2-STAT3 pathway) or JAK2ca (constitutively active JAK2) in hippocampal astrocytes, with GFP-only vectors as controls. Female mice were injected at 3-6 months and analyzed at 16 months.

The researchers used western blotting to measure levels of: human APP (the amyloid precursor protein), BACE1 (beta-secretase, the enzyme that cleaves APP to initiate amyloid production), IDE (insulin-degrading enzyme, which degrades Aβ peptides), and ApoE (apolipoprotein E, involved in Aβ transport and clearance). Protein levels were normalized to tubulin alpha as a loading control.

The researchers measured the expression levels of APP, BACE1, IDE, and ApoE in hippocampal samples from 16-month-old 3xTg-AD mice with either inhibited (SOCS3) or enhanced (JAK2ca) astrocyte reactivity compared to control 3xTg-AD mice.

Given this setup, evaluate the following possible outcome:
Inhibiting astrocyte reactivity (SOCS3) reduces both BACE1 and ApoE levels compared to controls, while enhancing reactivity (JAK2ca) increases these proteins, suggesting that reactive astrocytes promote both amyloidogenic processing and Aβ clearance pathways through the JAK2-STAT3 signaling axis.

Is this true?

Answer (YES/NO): NO